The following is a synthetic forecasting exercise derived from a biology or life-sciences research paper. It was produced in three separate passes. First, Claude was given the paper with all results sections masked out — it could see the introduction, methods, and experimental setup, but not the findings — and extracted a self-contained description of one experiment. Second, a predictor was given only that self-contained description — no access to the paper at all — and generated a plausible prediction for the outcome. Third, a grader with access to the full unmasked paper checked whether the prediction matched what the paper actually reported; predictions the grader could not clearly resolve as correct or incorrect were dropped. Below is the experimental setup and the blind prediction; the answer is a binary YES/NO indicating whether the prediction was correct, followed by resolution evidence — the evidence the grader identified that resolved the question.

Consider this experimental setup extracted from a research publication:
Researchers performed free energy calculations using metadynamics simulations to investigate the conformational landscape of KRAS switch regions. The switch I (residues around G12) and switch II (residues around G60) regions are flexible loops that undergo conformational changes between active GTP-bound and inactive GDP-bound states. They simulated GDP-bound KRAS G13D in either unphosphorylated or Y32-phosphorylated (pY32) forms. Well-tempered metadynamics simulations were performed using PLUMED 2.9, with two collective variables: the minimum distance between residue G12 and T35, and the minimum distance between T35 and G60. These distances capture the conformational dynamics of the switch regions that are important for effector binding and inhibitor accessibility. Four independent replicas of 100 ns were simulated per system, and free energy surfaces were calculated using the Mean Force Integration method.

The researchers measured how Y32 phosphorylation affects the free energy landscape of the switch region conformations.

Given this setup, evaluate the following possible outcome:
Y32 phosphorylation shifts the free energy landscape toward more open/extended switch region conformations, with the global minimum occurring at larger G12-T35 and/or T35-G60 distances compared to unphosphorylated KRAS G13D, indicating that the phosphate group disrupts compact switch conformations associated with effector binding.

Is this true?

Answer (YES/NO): NO